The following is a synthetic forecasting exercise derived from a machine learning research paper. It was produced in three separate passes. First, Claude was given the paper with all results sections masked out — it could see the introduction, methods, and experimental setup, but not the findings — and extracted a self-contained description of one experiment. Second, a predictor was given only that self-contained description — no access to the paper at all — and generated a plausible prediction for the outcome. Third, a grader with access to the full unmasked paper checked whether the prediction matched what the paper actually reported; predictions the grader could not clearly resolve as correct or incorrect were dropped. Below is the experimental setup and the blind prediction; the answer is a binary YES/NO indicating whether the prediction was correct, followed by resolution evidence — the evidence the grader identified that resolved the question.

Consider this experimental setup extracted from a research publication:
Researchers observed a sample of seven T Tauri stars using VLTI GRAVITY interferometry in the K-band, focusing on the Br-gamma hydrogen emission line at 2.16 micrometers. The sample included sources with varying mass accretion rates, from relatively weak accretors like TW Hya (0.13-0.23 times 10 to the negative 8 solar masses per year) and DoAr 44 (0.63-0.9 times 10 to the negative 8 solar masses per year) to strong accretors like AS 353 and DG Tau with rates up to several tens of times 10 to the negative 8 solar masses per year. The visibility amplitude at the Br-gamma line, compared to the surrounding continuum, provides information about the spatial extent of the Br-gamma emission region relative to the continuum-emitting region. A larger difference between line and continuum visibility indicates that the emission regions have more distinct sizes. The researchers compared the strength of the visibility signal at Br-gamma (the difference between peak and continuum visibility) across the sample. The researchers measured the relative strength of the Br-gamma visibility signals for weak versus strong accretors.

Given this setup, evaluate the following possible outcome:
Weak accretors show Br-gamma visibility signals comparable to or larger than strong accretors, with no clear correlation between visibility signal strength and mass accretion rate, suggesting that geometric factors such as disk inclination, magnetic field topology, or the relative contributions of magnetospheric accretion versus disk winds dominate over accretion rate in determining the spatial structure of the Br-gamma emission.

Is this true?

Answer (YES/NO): NO